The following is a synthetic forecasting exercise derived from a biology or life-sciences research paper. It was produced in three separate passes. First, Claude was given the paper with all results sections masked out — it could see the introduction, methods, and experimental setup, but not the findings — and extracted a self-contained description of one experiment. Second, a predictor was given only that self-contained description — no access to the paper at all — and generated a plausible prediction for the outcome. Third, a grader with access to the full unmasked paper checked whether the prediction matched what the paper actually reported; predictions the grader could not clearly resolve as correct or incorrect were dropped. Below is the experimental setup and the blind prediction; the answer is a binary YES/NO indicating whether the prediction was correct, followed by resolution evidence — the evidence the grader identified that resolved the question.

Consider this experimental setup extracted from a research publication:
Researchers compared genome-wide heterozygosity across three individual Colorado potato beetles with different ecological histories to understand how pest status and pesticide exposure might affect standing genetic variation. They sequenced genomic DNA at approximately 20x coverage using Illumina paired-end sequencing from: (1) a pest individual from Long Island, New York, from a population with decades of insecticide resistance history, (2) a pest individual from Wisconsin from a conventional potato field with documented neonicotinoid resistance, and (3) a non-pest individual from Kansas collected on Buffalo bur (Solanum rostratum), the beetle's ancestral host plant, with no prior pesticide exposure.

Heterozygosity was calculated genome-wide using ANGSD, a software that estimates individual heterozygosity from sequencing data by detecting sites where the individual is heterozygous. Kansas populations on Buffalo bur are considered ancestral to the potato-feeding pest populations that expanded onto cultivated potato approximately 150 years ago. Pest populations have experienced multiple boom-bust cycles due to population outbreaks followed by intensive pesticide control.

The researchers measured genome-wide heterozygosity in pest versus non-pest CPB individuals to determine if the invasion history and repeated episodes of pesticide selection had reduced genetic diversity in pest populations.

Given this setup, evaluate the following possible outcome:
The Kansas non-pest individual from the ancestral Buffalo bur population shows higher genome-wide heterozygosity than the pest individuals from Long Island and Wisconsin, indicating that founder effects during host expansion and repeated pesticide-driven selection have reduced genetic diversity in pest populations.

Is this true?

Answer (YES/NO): YES